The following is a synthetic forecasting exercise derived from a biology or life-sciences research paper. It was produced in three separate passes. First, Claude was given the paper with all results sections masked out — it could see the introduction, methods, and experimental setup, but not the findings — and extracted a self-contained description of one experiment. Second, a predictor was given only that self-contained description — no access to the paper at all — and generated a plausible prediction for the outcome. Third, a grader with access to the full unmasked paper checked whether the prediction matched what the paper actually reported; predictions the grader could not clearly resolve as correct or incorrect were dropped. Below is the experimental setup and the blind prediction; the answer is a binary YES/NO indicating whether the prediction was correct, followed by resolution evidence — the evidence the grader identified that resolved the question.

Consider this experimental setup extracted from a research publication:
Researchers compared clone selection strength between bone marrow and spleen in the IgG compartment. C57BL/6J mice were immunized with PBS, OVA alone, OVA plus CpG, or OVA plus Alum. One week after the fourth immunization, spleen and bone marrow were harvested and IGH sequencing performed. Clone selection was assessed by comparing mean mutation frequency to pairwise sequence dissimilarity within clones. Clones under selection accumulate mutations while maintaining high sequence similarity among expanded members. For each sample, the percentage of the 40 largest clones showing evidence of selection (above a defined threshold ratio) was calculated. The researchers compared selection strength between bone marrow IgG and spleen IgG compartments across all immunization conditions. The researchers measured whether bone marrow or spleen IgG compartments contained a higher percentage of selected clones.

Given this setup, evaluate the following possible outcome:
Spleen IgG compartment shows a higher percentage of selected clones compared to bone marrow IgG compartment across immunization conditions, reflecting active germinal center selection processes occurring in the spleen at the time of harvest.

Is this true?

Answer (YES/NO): NO